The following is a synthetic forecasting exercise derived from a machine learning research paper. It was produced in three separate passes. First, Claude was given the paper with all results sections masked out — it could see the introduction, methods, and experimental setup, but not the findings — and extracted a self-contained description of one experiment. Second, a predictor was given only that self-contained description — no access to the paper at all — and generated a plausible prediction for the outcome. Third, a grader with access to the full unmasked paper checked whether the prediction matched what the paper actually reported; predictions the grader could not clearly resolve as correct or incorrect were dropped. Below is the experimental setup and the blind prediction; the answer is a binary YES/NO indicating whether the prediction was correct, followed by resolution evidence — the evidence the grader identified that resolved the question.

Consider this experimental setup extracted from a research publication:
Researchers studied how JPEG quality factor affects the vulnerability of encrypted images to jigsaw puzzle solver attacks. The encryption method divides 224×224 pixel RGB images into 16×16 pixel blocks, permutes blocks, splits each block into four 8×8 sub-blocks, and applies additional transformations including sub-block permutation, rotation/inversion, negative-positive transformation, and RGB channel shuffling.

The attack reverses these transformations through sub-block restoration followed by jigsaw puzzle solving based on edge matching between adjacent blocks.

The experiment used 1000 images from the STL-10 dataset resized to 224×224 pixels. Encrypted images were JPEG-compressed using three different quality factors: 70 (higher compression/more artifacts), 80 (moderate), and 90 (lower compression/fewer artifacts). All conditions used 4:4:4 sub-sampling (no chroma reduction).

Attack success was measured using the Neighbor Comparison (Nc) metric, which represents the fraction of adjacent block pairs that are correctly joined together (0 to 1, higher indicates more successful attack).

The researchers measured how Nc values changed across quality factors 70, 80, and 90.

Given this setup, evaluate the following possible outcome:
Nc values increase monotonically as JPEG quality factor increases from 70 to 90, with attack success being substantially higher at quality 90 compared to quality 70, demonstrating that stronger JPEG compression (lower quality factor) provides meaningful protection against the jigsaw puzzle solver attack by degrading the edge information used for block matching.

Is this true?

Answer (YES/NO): NO